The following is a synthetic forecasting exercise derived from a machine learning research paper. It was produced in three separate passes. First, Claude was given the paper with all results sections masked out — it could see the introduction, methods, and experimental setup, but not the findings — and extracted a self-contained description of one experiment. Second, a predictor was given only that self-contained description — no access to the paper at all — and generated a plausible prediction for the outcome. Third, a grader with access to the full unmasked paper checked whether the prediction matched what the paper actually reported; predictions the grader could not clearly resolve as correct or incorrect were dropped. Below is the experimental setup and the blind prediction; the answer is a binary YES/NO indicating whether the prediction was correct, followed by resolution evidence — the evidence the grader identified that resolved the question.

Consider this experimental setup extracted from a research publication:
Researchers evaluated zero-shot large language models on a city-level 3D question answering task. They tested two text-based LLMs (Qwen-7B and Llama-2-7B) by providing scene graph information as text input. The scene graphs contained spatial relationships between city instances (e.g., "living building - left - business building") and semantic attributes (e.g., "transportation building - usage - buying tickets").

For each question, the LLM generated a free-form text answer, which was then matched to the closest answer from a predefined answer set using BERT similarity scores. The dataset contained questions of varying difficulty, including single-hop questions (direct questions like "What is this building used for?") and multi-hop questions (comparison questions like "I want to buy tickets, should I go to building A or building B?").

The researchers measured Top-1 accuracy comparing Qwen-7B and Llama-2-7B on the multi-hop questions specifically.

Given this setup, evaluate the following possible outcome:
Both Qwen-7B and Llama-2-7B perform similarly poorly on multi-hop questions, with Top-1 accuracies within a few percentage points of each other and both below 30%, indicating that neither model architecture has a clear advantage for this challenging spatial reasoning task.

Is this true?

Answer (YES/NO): NO